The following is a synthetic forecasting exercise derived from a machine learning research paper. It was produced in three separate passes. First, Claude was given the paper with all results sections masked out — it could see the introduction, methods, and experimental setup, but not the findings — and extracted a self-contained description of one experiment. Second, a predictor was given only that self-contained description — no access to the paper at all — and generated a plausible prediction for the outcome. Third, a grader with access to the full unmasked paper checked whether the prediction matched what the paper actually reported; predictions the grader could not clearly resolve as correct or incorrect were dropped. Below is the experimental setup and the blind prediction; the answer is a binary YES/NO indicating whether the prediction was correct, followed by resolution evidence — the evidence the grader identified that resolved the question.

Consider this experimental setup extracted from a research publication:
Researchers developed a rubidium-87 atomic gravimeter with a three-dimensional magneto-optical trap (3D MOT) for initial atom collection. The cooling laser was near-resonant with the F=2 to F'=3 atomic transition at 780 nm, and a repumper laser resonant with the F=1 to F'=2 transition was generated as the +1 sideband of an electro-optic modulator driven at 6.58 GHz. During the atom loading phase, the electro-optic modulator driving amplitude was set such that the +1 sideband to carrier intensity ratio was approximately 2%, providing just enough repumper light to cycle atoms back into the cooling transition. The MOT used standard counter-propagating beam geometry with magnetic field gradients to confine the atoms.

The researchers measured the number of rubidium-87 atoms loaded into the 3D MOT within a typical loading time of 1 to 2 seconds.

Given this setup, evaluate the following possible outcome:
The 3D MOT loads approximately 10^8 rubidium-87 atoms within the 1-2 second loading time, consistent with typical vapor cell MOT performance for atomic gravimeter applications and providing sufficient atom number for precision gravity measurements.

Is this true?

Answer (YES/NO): YES